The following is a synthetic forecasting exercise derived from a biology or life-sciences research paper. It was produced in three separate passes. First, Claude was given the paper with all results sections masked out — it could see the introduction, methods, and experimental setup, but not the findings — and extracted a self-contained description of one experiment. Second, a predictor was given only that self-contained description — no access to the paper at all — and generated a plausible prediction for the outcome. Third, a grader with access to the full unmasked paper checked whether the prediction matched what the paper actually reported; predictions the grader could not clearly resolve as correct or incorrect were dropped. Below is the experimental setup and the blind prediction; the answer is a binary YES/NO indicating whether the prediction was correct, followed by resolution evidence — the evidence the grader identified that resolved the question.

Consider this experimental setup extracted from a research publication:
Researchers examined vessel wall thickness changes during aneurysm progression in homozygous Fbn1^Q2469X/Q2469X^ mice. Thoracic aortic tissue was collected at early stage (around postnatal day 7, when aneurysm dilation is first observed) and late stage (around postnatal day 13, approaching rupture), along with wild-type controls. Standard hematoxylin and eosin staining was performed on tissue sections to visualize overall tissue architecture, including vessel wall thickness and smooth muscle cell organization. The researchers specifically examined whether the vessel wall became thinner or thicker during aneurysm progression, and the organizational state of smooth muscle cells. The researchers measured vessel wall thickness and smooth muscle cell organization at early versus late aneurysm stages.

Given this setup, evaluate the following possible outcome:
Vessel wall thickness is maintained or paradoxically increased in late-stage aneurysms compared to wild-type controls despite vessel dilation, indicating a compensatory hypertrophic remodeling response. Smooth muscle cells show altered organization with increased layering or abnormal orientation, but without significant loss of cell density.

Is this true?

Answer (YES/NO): NO